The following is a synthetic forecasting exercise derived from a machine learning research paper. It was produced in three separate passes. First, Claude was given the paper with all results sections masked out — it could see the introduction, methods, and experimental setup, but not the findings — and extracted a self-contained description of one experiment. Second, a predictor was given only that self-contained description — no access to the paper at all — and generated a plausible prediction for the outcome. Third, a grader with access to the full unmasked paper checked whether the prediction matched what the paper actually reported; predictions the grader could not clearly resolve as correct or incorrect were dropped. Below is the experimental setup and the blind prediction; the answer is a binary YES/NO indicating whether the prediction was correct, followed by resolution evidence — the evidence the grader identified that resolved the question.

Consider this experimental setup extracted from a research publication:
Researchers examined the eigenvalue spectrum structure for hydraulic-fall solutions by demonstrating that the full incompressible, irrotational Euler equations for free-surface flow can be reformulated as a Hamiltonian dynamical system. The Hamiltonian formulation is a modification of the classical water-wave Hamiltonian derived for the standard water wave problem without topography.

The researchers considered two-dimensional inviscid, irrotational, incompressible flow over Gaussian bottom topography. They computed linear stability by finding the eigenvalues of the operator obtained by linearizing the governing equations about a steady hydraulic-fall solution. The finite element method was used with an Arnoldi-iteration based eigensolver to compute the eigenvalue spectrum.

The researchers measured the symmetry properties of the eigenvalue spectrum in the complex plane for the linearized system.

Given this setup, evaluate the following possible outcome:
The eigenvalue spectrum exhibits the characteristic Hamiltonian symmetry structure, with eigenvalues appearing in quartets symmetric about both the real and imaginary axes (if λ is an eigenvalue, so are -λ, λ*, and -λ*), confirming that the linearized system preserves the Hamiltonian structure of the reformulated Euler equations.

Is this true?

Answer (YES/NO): YES